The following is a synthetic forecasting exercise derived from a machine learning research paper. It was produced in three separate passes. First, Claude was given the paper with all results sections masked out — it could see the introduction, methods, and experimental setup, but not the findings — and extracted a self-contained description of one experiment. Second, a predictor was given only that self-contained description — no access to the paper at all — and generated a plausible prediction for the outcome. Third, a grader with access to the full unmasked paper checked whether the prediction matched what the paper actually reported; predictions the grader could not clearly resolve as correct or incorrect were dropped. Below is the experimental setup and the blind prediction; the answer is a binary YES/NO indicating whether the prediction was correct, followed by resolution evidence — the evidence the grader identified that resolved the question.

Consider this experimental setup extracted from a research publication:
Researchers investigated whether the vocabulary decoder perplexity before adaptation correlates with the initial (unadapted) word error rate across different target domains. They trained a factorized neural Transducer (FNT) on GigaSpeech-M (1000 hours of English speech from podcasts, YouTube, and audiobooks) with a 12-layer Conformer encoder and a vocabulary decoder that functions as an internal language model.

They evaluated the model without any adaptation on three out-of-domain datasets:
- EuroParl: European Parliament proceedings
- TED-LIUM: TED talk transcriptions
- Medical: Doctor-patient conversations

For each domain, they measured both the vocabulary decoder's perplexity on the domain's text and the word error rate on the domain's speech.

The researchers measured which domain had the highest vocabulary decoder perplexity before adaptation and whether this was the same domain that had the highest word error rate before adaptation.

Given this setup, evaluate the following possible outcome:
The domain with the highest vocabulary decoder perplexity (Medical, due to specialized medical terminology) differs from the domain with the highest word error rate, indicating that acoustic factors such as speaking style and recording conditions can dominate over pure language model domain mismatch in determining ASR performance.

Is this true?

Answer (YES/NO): NO